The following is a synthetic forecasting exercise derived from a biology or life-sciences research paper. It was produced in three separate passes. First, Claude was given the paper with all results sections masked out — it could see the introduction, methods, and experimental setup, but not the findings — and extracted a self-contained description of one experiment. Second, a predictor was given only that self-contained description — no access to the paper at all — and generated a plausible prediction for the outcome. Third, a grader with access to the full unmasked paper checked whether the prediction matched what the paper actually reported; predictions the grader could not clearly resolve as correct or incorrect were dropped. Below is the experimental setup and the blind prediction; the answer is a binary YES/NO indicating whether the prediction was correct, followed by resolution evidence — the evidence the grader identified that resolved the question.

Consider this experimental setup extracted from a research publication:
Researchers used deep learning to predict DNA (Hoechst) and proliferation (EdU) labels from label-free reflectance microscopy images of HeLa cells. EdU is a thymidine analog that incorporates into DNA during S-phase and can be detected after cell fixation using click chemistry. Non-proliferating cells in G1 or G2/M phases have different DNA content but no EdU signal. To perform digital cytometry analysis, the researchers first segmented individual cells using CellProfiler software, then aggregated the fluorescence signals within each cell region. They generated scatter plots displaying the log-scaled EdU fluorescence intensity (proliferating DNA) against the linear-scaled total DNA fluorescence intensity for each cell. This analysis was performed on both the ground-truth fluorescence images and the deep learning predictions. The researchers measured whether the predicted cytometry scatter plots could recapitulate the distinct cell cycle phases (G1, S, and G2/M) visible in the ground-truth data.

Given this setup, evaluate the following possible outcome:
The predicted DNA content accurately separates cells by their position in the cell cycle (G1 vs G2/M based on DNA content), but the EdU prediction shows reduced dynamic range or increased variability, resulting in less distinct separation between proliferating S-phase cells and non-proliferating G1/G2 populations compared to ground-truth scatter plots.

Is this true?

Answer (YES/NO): NO